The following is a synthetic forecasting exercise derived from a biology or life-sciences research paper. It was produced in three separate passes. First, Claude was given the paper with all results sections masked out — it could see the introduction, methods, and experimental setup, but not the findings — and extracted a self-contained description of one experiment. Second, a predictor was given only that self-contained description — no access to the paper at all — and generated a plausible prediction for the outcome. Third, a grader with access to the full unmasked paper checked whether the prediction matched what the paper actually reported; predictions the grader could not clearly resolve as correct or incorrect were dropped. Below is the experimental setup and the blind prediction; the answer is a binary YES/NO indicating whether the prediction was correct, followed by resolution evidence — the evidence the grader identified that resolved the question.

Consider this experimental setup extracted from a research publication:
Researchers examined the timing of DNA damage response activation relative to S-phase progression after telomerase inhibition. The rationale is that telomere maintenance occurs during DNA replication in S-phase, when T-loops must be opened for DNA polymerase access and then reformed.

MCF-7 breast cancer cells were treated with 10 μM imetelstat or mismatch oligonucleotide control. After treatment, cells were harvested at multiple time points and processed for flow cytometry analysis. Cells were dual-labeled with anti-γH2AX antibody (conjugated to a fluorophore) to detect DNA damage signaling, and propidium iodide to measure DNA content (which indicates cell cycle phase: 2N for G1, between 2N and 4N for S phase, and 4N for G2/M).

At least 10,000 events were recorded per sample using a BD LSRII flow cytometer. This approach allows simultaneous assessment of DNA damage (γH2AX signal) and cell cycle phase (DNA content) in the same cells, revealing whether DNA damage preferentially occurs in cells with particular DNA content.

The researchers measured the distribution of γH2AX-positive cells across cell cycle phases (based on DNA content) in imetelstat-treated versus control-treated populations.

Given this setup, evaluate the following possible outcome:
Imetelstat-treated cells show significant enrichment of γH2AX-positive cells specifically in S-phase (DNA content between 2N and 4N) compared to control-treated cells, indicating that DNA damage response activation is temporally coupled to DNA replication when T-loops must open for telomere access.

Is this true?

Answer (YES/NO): NO